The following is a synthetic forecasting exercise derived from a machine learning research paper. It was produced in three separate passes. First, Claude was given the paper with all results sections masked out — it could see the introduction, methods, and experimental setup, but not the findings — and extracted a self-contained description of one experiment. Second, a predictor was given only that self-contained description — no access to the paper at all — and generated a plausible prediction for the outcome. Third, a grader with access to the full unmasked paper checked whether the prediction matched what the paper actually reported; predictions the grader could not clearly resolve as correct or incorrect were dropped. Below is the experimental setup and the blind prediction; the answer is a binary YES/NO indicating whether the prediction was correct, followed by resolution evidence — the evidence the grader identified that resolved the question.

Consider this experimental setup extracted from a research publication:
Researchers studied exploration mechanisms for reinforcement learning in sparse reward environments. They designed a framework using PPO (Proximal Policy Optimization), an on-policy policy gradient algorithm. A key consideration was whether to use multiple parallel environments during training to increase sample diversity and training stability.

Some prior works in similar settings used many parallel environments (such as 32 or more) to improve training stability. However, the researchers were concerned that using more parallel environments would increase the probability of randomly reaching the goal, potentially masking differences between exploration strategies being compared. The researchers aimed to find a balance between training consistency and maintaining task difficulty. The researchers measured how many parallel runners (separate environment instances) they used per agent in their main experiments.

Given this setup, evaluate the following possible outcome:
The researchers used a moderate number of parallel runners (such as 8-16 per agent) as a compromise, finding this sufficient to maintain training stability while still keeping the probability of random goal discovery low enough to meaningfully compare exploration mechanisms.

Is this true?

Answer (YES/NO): NO